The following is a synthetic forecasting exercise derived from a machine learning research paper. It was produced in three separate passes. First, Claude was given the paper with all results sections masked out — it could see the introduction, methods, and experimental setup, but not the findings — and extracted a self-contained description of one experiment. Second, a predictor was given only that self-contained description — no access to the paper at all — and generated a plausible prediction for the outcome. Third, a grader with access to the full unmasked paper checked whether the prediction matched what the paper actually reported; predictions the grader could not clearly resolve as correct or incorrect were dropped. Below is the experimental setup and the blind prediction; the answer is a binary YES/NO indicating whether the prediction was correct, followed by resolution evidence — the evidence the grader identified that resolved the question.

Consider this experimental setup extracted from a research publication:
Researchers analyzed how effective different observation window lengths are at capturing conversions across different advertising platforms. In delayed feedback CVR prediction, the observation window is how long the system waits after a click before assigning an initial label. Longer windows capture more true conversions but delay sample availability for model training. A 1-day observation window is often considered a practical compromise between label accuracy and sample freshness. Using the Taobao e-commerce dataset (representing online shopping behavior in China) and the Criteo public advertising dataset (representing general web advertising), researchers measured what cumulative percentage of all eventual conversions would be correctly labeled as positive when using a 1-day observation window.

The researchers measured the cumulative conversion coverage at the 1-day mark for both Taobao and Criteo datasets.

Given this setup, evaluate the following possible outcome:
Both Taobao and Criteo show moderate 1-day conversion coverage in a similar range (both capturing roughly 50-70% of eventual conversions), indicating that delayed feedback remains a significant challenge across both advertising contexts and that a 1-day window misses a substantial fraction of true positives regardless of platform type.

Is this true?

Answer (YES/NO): NO